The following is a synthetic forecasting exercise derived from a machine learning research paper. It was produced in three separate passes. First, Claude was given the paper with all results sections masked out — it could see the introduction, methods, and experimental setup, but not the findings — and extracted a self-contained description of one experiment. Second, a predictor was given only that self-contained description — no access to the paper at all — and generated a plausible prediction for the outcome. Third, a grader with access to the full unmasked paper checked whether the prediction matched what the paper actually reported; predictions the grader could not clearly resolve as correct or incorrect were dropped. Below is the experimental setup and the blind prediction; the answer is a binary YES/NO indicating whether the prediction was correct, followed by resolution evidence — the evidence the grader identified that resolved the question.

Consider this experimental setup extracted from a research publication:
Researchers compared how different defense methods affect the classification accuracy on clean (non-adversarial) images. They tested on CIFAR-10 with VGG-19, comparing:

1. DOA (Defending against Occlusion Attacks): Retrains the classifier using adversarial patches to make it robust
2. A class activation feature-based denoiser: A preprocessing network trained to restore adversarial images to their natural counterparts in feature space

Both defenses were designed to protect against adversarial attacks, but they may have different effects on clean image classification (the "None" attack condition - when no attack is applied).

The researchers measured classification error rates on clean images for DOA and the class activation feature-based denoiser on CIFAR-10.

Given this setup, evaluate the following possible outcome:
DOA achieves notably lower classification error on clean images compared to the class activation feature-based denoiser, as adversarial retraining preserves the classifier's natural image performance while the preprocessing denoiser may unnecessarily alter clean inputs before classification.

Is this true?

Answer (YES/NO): YES